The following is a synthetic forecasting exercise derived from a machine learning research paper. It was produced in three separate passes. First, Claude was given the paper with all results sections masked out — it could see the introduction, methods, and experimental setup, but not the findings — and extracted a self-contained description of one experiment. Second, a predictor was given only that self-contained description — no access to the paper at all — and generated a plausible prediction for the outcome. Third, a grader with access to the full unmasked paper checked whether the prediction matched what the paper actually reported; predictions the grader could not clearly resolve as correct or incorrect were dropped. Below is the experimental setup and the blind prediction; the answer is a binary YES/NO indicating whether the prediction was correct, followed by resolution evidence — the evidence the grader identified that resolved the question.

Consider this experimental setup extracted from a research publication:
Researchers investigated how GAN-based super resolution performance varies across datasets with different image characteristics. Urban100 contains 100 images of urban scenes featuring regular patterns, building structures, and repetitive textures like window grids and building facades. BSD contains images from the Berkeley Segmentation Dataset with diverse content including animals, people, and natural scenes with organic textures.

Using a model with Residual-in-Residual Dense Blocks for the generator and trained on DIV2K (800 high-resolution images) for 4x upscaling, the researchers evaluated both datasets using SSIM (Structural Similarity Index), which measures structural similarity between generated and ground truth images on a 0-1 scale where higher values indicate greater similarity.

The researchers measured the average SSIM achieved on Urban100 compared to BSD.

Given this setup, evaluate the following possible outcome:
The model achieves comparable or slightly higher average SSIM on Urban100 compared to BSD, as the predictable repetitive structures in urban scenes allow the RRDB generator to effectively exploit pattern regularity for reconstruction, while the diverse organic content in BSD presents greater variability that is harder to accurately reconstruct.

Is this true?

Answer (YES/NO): NO